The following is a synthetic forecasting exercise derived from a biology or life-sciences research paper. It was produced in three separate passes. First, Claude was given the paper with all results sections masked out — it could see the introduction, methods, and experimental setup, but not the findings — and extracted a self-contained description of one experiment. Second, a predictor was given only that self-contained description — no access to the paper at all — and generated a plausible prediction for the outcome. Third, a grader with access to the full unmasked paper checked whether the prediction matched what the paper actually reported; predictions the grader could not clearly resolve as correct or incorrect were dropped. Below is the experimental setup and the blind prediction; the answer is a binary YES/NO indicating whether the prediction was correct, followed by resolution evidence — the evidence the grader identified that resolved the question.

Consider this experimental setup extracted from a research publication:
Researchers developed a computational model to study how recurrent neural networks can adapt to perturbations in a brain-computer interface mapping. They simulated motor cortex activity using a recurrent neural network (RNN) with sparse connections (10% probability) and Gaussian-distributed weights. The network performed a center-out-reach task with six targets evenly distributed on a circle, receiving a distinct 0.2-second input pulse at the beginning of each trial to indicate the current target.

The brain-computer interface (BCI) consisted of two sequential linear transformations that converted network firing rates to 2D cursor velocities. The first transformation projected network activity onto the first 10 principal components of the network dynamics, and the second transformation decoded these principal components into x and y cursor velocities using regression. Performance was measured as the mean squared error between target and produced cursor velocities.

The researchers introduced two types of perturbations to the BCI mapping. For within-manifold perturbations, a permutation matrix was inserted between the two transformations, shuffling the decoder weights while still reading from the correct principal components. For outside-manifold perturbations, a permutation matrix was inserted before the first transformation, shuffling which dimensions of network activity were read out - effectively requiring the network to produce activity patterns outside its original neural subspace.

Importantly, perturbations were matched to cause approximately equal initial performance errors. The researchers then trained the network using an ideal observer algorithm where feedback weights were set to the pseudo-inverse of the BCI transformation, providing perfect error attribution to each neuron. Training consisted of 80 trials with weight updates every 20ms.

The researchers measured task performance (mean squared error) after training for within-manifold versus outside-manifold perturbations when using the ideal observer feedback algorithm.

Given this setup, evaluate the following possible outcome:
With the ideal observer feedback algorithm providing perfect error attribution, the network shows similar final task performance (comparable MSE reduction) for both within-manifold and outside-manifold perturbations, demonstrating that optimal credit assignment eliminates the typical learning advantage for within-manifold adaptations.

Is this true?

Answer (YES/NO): YES